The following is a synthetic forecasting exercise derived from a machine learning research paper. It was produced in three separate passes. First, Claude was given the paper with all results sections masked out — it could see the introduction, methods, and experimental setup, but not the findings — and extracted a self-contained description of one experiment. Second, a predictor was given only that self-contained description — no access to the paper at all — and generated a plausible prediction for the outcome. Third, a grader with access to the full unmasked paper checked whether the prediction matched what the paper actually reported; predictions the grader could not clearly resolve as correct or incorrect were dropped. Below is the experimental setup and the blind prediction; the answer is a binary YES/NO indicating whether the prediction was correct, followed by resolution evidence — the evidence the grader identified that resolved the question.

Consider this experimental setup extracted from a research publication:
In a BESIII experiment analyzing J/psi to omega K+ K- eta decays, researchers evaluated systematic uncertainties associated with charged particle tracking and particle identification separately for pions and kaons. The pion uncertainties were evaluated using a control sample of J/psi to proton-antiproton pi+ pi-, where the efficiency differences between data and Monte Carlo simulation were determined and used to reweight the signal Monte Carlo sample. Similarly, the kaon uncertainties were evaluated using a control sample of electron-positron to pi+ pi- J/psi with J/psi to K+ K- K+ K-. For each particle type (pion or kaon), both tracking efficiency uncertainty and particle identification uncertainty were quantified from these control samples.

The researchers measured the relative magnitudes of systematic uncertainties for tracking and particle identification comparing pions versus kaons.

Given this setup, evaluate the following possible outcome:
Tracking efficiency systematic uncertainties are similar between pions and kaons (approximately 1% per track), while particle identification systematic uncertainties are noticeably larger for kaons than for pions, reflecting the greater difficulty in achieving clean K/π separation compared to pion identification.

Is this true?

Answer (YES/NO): NO